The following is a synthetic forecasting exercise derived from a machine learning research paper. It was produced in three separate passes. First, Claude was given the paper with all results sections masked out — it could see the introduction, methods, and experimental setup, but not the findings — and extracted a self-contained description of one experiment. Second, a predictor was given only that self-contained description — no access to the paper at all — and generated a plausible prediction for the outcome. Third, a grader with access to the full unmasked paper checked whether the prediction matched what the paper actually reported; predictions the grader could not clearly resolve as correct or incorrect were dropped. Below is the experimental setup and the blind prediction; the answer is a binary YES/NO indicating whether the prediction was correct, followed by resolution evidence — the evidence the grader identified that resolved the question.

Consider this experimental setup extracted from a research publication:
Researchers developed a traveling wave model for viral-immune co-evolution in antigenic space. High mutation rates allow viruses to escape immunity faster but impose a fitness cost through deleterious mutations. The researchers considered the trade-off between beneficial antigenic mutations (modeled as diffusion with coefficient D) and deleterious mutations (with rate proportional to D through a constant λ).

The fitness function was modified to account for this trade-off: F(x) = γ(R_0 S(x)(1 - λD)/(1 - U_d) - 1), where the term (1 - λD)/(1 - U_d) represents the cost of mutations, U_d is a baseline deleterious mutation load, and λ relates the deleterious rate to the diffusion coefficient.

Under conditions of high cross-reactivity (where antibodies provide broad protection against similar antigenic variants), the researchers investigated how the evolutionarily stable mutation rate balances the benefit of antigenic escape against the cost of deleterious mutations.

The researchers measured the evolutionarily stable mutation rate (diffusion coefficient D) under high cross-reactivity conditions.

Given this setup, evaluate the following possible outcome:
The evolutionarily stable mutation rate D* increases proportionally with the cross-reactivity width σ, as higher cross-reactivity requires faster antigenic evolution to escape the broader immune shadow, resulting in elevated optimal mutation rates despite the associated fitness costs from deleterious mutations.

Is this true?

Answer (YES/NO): NO